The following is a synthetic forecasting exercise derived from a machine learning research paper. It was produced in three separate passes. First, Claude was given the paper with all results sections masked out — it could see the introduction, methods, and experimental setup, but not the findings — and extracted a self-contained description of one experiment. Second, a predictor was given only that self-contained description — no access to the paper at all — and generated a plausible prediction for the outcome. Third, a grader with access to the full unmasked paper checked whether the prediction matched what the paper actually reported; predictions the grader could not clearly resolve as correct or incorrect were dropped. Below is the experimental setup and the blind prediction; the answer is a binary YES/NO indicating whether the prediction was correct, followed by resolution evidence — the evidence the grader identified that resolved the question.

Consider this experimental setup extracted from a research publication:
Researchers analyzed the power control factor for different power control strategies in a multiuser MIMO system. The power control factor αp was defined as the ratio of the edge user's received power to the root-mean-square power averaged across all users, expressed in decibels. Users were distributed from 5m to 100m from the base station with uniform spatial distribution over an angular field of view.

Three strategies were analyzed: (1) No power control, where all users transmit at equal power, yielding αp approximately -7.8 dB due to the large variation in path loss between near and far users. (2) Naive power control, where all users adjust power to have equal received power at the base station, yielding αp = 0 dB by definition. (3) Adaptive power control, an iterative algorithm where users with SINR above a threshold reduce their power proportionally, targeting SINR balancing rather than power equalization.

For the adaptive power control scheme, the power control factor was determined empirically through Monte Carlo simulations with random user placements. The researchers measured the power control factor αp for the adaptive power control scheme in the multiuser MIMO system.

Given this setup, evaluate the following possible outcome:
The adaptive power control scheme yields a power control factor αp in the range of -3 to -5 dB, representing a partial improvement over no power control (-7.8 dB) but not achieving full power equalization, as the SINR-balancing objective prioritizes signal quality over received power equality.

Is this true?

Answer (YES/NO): NO